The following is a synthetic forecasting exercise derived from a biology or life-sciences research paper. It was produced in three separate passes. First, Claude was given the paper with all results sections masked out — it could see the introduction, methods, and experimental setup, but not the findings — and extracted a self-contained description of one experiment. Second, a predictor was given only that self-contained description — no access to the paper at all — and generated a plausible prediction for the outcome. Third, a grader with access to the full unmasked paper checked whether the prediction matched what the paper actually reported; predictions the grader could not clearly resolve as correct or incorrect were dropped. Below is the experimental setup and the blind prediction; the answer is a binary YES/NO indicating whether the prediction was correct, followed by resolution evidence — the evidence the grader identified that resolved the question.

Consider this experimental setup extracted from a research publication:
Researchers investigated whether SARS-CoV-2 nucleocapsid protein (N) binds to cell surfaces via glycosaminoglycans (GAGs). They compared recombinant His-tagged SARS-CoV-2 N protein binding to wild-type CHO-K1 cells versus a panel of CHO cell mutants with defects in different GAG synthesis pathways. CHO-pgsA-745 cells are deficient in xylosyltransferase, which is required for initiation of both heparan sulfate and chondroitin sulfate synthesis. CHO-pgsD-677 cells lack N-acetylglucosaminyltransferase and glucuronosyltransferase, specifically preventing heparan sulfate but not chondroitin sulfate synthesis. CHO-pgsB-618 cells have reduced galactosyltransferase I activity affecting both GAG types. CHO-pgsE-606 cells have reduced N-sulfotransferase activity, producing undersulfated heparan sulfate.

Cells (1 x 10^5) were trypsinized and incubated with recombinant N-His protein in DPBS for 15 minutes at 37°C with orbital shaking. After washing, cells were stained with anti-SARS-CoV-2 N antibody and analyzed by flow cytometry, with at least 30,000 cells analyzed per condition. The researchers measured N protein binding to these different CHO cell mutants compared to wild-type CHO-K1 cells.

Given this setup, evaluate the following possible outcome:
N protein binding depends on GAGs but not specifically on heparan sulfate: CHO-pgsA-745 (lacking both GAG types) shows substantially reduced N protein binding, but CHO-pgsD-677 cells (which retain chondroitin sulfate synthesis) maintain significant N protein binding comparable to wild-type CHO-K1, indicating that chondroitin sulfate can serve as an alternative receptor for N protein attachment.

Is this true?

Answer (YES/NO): NO